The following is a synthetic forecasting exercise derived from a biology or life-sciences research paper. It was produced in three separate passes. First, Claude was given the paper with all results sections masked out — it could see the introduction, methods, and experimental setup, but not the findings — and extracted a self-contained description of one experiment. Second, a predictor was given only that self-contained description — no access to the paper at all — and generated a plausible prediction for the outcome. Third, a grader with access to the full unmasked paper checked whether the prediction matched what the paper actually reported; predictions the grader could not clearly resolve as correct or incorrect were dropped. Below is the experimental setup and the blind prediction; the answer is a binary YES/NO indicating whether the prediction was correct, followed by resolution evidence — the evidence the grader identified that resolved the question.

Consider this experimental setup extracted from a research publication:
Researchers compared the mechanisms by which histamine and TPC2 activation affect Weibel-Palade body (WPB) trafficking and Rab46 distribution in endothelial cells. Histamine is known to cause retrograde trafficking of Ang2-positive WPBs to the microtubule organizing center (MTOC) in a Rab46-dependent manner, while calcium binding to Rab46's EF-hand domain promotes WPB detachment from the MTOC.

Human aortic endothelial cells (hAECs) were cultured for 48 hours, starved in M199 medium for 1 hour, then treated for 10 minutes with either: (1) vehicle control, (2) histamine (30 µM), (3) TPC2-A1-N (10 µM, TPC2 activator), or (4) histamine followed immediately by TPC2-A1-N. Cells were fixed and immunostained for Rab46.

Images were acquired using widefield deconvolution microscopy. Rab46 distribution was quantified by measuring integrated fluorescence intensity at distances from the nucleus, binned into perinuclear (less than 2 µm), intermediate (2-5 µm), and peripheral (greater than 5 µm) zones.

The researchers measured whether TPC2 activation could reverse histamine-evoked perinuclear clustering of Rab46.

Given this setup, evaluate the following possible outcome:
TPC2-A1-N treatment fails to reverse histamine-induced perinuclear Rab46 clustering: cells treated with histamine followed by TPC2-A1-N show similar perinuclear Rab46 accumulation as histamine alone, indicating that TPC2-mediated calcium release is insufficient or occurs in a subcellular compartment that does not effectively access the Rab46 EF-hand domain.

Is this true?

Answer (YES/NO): NO